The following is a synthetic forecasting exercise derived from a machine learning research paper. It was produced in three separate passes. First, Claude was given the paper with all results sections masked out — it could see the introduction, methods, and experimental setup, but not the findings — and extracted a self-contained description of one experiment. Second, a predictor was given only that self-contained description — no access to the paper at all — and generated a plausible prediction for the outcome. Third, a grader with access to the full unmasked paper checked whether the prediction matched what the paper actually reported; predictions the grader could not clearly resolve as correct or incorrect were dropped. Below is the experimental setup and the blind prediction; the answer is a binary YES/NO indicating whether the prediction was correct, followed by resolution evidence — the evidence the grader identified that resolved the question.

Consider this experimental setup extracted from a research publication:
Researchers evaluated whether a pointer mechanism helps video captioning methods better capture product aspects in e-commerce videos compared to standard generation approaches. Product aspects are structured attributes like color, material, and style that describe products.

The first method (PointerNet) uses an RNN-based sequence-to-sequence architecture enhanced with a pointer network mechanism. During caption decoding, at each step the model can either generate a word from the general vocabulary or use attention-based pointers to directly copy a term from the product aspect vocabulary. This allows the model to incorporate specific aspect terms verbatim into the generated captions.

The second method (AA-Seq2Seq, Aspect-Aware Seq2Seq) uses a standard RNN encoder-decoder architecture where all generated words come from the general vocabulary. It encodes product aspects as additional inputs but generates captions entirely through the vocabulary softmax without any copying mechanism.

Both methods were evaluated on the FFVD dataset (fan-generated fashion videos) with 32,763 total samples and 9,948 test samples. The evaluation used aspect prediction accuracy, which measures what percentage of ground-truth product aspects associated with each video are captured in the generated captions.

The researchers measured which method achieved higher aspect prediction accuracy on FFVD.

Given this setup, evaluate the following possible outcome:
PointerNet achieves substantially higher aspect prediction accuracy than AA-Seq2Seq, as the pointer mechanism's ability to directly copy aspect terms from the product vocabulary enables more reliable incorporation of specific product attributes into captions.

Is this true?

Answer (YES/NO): NO